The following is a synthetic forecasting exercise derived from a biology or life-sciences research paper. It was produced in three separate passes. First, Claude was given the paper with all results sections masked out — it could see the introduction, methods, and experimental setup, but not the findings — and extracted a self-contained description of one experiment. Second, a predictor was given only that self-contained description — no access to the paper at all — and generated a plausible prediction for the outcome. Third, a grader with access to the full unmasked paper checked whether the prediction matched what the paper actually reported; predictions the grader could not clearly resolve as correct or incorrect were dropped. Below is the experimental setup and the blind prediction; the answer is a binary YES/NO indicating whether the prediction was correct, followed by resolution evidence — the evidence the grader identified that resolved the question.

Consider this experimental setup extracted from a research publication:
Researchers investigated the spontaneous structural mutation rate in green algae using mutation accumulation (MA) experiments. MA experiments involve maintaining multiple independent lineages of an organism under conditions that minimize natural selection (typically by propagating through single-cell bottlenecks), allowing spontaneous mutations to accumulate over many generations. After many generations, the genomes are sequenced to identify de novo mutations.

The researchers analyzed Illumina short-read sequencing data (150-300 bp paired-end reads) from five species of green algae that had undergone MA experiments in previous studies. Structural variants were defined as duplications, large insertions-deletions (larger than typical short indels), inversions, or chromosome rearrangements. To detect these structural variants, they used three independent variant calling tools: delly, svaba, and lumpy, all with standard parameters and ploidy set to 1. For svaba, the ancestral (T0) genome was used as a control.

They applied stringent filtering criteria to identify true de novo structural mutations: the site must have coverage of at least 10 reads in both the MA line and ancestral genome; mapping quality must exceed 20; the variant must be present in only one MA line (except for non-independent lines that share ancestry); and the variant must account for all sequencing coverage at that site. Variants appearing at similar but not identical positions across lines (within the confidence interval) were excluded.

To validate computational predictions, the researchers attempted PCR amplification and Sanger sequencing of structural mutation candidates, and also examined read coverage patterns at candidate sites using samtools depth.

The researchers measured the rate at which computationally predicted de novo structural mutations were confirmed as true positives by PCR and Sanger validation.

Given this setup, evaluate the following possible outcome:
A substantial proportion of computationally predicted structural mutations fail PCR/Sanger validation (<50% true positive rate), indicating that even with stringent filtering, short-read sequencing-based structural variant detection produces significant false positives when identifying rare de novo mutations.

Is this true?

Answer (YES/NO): YES